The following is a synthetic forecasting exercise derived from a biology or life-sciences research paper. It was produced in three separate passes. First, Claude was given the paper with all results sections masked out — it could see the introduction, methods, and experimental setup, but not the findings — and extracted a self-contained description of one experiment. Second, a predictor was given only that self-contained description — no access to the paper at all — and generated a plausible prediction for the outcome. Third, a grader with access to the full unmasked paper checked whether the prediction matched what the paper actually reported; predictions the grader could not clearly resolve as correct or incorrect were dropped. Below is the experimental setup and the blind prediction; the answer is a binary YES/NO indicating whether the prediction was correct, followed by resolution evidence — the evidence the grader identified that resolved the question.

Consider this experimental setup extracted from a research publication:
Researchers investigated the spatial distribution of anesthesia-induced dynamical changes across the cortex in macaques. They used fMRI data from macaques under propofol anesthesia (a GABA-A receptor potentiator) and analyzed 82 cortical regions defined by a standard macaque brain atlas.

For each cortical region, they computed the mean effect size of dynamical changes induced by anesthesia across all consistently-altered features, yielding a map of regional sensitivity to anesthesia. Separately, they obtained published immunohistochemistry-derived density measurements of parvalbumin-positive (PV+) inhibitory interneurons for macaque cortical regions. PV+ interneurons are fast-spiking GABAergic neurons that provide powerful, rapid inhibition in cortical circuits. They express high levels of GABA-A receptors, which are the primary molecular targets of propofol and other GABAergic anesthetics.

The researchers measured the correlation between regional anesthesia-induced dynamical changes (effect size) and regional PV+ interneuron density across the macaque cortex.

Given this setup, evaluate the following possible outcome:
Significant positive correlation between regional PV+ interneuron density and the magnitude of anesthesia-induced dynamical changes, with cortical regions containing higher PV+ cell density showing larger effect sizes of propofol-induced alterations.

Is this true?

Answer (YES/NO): NO